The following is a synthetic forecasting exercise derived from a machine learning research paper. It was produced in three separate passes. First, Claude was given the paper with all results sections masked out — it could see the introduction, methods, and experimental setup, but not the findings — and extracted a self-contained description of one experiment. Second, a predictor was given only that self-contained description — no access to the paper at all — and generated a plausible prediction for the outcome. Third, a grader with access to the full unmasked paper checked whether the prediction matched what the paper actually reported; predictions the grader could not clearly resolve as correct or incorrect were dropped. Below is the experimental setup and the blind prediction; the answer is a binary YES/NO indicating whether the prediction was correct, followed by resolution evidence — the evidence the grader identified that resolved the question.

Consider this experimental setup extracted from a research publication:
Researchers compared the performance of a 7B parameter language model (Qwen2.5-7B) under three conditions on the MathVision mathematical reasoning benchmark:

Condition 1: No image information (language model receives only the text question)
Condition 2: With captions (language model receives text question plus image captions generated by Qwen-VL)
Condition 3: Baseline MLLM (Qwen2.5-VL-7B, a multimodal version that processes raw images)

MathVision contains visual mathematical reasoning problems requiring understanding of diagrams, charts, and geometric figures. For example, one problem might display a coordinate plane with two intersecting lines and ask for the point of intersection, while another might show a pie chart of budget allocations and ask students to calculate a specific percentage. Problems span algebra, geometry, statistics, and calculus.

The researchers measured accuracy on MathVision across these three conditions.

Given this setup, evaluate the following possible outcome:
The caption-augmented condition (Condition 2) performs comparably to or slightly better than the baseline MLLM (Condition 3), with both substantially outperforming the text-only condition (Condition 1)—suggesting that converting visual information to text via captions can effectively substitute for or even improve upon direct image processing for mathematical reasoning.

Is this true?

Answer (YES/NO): NO